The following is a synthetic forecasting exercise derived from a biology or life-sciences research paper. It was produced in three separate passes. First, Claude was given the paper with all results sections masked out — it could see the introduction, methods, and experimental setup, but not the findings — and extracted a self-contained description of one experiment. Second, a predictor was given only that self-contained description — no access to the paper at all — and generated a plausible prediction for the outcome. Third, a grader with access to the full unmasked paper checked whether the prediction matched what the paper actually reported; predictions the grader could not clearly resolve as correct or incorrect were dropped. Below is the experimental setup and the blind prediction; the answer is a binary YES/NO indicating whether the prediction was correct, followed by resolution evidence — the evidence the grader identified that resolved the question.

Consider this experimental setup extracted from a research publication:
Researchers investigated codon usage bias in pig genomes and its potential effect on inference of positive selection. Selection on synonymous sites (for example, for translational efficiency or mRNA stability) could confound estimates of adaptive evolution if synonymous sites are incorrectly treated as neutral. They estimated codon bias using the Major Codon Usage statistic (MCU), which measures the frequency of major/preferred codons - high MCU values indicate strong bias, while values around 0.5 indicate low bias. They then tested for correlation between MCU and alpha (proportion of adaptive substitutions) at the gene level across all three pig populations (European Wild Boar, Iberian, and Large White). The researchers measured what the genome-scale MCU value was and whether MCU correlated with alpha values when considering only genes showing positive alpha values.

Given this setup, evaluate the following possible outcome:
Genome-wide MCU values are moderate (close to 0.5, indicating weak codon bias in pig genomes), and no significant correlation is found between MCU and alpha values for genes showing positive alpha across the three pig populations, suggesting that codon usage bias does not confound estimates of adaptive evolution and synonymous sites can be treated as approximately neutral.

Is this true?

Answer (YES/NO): YES